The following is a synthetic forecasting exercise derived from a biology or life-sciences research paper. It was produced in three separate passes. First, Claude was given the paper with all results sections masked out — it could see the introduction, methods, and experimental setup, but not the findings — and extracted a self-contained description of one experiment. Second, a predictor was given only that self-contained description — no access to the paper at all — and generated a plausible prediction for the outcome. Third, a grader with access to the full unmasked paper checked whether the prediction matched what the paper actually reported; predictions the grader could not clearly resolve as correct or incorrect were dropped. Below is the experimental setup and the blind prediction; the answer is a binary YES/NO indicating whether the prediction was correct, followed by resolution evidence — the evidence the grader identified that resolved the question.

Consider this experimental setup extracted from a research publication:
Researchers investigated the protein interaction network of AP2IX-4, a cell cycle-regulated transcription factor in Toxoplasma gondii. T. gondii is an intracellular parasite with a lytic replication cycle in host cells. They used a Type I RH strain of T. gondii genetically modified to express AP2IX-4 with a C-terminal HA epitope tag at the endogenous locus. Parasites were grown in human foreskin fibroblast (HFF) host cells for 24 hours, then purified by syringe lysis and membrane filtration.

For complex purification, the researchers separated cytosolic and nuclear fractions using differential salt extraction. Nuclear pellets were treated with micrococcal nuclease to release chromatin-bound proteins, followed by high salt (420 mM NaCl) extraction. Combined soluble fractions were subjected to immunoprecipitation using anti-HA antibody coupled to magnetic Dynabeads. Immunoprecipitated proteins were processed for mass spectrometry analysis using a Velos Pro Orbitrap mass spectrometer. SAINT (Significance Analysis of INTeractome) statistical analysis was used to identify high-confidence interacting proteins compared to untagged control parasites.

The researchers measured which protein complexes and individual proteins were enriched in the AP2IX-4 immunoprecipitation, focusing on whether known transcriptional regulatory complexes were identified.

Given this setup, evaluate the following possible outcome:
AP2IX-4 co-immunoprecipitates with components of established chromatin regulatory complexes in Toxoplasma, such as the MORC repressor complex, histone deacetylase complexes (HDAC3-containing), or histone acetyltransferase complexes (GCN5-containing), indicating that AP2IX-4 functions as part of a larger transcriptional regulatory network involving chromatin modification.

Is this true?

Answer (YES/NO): YES